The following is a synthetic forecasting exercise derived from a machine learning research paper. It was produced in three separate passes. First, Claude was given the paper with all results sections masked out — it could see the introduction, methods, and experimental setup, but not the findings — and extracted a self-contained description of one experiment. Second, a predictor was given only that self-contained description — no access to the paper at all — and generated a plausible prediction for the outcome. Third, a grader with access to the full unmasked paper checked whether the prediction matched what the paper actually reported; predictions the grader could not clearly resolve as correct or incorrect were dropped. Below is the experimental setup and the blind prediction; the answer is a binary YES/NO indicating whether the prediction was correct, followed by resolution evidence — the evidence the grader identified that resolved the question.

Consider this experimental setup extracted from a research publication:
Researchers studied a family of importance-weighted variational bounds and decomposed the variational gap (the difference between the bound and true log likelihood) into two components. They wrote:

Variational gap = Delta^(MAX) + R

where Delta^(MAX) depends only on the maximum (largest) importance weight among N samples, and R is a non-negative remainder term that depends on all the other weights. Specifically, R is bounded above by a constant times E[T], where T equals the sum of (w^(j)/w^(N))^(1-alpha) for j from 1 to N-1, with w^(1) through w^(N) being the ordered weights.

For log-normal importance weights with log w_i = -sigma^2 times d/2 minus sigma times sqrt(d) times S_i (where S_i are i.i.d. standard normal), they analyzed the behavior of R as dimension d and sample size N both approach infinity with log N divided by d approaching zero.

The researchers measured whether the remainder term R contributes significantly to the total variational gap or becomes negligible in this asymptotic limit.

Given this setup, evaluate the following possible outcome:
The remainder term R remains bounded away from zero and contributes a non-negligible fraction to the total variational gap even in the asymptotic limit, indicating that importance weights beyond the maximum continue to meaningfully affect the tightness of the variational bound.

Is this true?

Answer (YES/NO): NO